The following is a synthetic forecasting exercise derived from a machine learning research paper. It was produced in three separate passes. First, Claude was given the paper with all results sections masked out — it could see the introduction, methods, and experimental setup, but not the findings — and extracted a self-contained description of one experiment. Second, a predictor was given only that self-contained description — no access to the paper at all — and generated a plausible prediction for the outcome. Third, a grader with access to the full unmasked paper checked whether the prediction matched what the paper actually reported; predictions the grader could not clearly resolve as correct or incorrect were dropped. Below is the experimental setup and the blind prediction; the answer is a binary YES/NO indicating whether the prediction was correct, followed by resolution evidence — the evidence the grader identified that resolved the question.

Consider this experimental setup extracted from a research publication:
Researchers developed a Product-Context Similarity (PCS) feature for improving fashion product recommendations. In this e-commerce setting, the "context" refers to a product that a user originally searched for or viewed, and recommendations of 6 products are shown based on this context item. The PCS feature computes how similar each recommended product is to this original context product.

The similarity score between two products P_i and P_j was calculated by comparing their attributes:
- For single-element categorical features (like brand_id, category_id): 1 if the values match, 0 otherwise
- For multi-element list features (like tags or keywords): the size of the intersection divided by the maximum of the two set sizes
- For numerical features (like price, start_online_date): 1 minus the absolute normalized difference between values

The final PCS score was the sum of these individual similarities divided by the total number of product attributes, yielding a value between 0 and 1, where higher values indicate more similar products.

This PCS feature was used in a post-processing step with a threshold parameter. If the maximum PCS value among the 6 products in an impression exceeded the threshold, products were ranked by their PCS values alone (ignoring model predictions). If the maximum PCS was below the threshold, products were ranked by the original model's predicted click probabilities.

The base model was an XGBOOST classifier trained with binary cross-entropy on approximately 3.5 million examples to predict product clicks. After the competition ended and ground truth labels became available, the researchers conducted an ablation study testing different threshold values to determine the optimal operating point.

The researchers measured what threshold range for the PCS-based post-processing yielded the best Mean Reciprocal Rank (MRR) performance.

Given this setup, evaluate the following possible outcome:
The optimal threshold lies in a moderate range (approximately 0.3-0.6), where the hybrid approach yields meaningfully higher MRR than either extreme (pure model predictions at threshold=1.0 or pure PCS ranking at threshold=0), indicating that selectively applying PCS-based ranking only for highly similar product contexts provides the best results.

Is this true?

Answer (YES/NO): YES